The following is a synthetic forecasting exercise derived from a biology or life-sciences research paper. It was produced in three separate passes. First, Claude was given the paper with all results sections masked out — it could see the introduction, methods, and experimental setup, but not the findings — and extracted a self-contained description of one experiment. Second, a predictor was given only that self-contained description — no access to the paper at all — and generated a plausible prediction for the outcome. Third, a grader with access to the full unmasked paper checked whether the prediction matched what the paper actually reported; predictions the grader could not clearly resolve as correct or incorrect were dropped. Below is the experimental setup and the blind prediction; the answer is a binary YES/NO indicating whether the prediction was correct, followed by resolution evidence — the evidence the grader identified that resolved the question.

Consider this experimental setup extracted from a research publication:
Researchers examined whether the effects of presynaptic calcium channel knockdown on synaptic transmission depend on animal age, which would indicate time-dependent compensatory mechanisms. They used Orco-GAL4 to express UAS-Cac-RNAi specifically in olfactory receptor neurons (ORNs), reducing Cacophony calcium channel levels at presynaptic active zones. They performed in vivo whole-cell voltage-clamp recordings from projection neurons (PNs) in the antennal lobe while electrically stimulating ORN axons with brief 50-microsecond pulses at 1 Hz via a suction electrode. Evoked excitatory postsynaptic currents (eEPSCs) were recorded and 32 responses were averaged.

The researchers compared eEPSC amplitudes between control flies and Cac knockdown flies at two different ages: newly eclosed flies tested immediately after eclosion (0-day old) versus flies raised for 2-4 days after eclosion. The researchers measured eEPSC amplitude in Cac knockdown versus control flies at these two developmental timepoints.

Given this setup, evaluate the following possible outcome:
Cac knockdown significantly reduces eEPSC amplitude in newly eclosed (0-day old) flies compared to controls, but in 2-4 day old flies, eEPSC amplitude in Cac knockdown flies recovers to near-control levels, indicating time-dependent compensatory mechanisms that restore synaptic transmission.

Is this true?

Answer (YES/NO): YES